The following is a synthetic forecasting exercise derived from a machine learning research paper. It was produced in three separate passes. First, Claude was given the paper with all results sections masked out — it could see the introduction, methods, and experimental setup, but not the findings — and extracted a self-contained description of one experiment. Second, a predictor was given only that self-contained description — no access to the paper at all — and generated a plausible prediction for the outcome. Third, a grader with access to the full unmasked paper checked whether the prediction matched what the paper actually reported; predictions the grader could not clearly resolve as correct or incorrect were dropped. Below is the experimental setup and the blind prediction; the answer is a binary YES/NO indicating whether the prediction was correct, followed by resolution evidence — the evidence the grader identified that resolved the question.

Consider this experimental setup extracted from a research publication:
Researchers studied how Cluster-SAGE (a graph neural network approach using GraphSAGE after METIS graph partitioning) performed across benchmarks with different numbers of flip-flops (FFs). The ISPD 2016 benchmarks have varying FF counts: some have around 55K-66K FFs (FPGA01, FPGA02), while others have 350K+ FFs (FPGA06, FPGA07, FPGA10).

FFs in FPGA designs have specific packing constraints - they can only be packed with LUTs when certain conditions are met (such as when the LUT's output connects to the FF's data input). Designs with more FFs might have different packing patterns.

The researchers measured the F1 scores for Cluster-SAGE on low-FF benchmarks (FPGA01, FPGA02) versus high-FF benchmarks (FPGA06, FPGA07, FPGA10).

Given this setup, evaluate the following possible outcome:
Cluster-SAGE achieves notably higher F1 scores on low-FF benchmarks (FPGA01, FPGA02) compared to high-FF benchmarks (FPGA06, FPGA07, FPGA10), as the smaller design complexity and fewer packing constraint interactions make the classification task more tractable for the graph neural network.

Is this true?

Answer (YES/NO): NO